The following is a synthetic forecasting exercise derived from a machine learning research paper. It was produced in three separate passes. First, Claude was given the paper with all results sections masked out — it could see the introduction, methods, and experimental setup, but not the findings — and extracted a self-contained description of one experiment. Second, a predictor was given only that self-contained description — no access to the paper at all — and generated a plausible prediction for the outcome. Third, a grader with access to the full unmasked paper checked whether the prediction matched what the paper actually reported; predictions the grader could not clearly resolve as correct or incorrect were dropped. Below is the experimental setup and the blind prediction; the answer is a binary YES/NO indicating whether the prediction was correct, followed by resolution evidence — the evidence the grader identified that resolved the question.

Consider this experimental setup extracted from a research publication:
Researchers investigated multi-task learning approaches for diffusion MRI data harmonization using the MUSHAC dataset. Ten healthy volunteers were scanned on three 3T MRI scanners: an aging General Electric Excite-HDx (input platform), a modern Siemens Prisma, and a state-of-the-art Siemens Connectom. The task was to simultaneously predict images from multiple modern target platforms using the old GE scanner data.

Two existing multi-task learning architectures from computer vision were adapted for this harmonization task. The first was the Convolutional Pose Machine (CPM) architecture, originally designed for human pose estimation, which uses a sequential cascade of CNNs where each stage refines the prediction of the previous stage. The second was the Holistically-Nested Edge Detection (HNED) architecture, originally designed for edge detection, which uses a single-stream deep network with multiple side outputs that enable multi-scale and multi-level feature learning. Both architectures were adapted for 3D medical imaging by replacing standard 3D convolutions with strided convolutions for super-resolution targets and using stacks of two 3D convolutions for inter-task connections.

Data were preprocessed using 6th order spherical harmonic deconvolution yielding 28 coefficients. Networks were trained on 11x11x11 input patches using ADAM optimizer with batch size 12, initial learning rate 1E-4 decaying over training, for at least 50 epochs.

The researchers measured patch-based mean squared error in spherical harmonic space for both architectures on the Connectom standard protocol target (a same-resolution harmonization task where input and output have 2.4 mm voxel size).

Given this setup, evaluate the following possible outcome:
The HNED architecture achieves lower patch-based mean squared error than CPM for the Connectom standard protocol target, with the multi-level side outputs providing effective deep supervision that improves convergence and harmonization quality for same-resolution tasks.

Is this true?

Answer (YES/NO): NO